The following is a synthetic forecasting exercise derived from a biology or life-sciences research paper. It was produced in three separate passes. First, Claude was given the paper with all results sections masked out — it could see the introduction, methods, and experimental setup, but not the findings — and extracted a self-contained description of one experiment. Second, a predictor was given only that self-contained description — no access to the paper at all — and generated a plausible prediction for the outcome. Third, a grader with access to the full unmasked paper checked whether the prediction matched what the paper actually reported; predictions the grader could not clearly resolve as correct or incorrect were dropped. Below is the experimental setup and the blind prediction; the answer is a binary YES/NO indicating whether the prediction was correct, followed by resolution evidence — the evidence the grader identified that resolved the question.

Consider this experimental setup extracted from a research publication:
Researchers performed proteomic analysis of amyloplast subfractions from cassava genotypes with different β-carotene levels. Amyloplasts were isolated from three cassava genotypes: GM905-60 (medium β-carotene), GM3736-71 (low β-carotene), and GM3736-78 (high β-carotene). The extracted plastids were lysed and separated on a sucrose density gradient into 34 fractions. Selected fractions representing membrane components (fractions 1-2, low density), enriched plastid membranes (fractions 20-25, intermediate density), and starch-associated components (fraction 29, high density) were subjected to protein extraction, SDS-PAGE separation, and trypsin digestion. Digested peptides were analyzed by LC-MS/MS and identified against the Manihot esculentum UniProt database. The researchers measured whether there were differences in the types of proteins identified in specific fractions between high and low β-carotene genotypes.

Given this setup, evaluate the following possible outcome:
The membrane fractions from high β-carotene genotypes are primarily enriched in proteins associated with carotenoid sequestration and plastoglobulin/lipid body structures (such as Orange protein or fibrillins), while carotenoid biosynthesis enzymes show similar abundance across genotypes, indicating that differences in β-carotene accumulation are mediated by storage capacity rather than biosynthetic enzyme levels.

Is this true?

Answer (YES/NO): NO